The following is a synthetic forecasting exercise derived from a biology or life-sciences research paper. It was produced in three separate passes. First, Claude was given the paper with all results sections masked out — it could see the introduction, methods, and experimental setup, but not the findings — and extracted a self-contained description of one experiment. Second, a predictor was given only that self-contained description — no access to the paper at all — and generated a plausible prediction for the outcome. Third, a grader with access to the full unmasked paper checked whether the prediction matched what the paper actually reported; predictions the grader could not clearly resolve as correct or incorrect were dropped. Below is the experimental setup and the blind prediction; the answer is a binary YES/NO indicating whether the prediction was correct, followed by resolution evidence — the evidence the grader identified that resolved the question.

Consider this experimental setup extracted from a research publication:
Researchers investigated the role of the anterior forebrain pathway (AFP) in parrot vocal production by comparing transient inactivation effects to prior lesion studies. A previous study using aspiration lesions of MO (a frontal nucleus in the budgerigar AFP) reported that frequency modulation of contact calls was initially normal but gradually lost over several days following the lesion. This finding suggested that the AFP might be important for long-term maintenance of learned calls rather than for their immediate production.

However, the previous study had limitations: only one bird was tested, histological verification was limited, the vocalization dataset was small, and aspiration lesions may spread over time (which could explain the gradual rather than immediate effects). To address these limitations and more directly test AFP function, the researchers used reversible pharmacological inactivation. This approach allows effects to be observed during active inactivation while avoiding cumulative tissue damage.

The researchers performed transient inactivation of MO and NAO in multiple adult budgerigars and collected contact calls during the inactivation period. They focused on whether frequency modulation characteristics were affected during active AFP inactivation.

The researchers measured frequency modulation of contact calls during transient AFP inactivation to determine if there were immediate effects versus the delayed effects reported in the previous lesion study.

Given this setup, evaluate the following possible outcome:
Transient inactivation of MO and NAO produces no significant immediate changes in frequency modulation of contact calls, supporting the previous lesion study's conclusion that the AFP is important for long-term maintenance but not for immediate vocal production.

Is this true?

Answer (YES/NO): NO